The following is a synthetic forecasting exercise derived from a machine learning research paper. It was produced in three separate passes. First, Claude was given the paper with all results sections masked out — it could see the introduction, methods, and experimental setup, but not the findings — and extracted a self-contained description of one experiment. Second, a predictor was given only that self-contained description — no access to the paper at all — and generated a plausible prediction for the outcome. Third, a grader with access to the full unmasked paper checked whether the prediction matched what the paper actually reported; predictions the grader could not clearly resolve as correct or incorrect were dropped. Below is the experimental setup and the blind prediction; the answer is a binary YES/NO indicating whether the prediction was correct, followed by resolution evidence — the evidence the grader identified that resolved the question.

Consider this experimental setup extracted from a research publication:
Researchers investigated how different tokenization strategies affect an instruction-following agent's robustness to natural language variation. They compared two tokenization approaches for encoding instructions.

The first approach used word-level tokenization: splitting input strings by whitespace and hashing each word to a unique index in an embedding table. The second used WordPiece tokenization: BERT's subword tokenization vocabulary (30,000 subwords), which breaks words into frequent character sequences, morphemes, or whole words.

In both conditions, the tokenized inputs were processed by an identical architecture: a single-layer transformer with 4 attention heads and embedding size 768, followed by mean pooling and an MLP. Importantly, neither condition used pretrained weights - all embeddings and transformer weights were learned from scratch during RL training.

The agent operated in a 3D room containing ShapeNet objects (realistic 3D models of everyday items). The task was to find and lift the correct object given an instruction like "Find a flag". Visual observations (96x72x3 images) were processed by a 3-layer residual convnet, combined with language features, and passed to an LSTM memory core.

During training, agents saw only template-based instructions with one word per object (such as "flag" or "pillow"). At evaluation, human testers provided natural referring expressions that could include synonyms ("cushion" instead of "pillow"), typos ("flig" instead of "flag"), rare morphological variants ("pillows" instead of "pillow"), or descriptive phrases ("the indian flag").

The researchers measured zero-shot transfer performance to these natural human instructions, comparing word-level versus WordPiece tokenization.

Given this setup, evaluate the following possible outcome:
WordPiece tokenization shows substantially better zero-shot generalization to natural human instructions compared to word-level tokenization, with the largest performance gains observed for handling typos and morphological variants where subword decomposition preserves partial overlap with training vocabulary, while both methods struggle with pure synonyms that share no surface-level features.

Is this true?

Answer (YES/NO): NO